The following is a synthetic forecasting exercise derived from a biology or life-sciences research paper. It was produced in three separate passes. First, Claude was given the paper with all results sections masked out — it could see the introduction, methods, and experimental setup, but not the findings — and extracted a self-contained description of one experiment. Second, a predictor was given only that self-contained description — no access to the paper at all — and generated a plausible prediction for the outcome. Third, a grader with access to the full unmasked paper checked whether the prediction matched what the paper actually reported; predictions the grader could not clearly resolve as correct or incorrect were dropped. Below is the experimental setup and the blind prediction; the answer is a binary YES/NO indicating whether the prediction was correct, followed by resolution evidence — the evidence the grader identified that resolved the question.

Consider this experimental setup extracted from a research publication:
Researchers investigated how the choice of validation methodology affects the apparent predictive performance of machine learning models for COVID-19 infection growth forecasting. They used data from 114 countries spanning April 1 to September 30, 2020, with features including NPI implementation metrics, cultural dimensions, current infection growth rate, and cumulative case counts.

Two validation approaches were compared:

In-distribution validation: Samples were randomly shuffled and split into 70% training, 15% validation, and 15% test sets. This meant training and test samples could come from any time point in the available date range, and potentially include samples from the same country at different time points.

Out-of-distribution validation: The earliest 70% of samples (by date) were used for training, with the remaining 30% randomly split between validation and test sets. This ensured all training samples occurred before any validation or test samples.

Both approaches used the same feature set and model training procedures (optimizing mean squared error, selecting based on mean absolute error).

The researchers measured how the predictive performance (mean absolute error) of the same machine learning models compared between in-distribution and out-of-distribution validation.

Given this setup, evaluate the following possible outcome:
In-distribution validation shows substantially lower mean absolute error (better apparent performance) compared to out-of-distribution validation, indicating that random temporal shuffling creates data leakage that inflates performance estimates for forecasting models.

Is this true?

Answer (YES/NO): YES